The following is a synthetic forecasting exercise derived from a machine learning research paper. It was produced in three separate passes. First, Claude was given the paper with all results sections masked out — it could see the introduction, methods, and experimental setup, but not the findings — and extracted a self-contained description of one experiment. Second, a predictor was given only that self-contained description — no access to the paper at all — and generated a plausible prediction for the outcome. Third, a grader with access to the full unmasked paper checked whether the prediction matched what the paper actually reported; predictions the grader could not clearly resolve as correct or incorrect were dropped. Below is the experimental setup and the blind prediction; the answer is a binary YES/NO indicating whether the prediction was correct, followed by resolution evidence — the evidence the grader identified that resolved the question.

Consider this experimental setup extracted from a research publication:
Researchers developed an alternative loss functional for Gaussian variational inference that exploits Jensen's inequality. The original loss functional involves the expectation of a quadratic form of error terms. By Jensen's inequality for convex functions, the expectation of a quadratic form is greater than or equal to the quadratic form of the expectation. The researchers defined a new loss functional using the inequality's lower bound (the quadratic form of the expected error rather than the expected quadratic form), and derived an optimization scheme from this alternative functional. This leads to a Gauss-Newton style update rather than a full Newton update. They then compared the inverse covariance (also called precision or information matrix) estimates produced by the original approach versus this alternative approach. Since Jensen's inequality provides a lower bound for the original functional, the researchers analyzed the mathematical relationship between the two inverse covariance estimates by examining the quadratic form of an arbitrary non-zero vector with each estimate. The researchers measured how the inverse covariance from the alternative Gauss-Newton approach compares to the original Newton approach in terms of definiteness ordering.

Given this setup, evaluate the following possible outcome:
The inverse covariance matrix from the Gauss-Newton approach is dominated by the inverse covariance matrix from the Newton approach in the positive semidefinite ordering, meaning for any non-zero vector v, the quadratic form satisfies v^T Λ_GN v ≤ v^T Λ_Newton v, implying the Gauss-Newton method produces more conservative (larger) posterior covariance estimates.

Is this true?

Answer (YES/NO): YES